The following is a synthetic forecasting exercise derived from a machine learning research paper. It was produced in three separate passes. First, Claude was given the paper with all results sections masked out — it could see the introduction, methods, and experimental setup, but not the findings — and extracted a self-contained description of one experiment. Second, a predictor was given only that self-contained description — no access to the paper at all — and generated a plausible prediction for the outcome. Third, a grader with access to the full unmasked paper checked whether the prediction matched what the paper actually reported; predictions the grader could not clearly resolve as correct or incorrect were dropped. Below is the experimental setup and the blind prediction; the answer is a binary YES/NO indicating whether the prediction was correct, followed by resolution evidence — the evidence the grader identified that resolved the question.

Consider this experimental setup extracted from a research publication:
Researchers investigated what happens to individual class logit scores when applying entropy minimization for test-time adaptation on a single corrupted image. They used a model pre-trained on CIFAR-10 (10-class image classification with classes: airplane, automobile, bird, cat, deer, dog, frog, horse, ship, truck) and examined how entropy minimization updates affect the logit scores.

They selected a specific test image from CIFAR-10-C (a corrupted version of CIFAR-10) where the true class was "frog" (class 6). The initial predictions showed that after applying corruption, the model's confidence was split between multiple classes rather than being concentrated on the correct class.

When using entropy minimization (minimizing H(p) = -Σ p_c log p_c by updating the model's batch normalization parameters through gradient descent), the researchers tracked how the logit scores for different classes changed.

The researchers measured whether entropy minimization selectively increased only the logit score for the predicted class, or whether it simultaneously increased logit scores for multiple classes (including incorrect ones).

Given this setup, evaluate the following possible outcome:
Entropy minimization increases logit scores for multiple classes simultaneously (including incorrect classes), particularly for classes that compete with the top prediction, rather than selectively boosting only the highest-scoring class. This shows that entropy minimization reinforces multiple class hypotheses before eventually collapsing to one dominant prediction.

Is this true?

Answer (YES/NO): YES